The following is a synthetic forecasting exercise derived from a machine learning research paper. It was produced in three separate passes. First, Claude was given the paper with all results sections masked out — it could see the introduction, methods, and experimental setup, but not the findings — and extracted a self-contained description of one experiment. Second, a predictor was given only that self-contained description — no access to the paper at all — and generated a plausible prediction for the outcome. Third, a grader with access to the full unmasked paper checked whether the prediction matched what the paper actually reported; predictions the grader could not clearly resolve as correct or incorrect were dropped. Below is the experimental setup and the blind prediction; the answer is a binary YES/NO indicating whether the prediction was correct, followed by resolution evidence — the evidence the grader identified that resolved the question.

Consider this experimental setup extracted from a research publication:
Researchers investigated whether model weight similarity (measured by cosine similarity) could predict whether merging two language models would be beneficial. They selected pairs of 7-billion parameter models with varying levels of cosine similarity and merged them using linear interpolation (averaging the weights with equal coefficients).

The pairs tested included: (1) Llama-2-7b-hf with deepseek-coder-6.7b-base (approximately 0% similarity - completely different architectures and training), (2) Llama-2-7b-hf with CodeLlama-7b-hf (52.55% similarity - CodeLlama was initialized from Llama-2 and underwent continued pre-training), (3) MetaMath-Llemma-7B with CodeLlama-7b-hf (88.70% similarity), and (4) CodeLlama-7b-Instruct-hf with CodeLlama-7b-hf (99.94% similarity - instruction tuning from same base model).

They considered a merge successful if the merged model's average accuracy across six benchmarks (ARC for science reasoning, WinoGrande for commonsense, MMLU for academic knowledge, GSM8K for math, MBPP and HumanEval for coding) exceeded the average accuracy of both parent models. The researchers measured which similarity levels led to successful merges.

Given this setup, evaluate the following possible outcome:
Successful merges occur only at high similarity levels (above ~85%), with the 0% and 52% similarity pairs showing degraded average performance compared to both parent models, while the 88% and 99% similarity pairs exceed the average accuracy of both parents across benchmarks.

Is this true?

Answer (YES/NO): NO